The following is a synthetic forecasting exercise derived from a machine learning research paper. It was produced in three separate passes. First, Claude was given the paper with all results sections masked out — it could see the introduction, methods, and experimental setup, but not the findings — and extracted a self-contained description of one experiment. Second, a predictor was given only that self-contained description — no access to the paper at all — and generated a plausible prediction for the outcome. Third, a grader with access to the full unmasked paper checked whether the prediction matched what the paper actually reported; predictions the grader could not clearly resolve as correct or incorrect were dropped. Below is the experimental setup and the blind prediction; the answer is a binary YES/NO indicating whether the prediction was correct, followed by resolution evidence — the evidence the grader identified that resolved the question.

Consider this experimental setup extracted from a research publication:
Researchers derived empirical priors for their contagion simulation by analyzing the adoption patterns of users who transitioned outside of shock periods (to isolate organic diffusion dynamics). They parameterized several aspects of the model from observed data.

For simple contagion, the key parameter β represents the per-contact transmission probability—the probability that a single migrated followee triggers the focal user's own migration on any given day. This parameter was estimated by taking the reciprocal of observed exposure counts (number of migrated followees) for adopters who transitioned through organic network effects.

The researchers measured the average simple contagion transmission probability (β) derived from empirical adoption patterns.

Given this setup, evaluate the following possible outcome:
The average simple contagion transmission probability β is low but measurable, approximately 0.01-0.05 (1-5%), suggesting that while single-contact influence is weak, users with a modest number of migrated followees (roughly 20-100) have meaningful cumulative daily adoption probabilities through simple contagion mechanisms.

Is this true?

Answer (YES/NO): NO